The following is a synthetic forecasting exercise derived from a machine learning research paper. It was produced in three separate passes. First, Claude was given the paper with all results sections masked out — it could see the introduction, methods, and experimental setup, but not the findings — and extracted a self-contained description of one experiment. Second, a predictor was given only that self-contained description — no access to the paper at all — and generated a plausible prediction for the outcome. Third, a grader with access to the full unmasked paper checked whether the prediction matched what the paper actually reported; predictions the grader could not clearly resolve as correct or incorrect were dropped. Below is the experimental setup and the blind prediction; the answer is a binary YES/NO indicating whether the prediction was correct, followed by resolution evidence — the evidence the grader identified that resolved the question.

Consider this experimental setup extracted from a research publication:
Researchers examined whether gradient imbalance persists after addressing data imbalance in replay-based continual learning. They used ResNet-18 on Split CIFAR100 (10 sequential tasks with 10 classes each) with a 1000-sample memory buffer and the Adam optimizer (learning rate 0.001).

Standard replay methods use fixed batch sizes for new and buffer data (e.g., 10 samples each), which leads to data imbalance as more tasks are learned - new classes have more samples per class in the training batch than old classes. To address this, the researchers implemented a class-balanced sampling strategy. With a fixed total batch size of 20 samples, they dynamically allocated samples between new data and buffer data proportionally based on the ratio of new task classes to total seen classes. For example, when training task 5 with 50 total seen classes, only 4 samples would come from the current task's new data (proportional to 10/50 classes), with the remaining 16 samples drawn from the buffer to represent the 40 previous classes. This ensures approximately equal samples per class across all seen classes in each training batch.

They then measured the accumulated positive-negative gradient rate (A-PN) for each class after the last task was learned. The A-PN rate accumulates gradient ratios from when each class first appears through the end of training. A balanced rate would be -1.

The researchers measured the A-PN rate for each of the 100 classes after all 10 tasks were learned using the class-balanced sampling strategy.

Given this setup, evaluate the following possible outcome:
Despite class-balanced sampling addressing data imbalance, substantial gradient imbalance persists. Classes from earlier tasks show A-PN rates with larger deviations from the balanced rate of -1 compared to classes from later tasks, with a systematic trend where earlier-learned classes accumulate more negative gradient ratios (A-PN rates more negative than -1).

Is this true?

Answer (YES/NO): NO